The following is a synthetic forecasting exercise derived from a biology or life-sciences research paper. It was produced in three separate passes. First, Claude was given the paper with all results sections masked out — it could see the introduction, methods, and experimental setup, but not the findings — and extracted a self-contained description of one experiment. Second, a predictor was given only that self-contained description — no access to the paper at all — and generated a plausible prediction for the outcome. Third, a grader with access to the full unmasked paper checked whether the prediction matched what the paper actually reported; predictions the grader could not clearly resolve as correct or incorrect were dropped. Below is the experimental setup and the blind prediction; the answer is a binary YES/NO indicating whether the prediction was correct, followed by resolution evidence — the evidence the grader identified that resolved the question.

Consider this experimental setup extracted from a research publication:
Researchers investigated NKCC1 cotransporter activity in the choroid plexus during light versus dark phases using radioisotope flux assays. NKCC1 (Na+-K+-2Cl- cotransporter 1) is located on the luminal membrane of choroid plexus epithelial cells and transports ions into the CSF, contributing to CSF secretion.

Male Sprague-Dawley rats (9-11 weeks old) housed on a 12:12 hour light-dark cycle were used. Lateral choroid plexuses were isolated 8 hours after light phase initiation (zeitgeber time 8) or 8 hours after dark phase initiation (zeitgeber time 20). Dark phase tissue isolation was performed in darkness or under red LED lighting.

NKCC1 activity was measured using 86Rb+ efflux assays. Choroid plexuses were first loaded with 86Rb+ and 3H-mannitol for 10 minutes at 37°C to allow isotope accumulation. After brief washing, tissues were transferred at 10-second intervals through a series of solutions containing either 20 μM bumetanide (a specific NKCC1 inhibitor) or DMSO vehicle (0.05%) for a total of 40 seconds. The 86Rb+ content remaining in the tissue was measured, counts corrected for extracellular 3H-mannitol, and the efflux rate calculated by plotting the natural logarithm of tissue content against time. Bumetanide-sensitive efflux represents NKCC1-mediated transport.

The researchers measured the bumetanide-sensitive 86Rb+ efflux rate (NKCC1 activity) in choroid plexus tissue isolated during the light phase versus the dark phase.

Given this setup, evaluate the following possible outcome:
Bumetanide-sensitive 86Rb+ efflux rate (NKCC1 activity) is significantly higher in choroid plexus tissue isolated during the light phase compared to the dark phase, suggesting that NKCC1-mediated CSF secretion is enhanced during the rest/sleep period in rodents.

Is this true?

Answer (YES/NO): NO